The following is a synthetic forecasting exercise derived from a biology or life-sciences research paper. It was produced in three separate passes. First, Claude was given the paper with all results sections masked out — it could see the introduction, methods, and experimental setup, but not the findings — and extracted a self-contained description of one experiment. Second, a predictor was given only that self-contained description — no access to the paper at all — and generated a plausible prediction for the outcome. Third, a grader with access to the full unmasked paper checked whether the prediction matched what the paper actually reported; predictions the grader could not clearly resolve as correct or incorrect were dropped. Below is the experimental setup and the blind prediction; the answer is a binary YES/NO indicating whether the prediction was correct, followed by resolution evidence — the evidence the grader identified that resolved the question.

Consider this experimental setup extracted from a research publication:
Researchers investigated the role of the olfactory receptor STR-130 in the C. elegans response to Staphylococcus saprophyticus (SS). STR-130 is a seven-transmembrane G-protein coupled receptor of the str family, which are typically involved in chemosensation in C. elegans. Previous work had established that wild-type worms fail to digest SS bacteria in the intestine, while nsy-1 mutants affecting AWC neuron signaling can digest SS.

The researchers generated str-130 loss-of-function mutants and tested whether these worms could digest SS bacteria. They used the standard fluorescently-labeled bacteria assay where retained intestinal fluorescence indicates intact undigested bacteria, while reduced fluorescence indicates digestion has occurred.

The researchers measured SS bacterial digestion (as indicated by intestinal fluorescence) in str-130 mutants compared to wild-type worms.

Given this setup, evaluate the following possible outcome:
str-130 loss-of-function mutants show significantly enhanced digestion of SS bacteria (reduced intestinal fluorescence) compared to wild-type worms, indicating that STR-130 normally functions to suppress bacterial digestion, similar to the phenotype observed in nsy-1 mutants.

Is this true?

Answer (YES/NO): YES